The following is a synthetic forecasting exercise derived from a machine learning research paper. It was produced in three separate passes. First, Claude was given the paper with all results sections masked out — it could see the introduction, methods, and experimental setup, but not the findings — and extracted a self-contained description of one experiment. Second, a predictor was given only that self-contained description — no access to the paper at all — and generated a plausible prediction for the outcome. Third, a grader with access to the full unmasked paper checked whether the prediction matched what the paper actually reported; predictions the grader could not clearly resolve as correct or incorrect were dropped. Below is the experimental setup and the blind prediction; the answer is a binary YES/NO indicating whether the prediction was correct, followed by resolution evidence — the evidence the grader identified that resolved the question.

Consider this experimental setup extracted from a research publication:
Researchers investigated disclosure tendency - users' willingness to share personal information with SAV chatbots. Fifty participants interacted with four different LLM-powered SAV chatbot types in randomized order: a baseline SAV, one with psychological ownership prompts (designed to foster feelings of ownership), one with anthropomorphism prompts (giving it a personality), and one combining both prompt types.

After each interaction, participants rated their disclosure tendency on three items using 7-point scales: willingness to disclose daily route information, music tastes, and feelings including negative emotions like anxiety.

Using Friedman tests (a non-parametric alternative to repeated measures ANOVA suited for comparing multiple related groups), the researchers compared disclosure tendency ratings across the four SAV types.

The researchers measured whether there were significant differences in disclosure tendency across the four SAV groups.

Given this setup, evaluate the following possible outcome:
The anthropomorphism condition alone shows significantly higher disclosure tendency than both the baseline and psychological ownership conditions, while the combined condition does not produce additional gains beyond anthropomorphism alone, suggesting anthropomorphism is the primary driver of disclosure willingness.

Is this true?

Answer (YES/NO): NO